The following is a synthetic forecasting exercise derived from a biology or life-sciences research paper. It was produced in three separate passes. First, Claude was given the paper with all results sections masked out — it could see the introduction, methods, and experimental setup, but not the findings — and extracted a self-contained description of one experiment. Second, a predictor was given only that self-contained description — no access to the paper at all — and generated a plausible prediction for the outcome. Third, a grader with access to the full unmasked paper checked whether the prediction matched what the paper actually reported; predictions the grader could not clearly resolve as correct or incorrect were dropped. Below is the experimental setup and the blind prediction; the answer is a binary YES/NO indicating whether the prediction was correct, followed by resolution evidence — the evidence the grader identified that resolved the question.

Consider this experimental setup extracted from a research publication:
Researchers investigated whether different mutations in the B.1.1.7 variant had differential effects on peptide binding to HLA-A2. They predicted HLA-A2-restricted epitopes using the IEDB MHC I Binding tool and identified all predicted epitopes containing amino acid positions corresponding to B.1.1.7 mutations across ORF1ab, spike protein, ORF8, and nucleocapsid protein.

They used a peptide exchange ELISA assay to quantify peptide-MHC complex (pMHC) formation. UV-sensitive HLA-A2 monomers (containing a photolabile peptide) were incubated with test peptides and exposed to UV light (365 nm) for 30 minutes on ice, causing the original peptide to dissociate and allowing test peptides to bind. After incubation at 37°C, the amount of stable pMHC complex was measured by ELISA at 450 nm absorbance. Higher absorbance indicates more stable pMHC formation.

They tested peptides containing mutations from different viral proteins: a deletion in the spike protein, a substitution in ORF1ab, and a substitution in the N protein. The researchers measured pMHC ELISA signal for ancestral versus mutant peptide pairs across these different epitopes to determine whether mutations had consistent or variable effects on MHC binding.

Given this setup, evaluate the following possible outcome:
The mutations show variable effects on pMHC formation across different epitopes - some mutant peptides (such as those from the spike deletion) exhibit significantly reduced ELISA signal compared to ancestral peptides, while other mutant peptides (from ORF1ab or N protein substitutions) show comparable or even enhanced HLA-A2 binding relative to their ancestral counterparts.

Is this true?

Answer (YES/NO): NO